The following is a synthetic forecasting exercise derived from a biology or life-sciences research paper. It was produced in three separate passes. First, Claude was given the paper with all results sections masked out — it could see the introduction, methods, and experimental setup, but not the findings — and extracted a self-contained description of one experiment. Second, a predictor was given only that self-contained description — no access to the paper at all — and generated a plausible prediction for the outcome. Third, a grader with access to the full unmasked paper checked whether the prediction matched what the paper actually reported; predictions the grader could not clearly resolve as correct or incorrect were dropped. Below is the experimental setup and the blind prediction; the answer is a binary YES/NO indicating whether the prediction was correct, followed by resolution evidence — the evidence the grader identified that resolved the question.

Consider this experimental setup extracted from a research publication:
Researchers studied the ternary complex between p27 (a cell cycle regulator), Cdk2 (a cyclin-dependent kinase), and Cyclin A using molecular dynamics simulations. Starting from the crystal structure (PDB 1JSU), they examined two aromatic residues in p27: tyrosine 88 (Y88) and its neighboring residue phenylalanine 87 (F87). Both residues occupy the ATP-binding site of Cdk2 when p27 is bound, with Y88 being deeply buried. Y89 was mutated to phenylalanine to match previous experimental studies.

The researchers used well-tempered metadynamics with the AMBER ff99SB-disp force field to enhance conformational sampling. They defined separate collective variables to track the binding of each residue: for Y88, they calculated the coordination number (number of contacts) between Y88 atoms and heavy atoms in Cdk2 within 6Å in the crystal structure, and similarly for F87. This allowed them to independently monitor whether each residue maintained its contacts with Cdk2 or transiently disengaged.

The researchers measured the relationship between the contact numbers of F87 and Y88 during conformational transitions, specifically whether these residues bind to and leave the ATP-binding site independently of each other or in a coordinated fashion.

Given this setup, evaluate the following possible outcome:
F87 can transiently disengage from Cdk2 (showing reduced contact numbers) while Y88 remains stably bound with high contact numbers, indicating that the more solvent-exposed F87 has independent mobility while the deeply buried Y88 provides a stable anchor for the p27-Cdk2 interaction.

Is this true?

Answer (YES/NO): NO